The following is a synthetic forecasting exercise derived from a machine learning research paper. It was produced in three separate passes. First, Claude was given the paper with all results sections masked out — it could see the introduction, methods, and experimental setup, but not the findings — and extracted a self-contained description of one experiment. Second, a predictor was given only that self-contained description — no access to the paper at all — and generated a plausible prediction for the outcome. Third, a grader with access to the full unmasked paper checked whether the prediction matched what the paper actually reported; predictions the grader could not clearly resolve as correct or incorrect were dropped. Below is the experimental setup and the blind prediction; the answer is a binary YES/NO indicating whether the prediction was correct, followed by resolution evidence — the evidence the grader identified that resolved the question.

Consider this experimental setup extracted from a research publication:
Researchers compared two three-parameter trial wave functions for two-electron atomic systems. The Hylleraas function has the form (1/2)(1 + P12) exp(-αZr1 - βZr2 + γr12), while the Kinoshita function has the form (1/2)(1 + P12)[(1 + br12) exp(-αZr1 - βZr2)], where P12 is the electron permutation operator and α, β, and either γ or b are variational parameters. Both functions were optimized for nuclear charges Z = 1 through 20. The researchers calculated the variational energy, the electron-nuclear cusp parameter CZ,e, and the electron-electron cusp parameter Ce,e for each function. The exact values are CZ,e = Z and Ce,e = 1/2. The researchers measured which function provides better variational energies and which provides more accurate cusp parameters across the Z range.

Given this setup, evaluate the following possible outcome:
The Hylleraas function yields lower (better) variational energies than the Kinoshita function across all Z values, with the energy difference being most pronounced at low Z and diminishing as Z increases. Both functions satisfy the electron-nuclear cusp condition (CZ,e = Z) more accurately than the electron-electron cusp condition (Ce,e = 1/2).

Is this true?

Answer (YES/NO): NO